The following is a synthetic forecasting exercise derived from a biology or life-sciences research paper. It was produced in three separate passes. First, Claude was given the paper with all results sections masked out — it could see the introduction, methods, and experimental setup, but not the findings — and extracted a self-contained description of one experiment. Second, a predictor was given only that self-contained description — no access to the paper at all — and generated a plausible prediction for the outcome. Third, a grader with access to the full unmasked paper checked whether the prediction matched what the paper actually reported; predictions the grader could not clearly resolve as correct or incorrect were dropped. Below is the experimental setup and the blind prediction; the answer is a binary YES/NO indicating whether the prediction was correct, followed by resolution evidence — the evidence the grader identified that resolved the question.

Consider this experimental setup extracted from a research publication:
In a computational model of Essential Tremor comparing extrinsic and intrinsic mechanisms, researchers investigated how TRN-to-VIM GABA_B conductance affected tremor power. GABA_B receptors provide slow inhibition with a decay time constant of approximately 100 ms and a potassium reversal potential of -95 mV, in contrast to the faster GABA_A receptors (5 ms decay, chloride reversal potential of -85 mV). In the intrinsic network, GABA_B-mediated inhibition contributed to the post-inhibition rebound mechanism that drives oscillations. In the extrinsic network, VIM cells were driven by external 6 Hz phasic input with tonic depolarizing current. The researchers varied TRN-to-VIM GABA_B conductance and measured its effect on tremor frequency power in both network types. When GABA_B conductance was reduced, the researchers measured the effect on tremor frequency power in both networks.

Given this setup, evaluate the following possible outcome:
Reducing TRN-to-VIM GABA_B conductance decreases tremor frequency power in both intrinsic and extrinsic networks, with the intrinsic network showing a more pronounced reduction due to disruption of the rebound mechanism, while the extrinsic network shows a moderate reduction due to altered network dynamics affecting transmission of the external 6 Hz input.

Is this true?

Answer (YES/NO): YES